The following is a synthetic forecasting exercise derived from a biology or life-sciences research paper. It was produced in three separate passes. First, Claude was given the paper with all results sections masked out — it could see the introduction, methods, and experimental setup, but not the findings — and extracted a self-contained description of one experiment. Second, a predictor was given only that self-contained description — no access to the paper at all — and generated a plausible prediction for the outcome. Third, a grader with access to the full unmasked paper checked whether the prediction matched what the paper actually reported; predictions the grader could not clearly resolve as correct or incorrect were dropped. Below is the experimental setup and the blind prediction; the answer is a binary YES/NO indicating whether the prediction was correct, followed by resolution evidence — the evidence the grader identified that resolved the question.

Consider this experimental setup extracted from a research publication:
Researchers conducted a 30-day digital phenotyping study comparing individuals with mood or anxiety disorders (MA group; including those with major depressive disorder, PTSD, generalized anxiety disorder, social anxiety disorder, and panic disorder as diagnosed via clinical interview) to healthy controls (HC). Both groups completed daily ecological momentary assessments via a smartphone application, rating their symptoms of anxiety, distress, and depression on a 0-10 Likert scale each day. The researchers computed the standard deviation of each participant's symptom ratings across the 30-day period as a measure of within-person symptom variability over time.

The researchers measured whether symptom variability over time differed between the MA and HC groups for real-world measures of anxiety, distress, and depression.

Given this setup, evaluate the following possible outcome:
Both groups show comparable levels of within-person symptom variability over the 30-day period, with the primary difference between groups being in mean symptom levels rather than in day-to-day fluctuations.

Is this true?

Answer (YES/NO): NO